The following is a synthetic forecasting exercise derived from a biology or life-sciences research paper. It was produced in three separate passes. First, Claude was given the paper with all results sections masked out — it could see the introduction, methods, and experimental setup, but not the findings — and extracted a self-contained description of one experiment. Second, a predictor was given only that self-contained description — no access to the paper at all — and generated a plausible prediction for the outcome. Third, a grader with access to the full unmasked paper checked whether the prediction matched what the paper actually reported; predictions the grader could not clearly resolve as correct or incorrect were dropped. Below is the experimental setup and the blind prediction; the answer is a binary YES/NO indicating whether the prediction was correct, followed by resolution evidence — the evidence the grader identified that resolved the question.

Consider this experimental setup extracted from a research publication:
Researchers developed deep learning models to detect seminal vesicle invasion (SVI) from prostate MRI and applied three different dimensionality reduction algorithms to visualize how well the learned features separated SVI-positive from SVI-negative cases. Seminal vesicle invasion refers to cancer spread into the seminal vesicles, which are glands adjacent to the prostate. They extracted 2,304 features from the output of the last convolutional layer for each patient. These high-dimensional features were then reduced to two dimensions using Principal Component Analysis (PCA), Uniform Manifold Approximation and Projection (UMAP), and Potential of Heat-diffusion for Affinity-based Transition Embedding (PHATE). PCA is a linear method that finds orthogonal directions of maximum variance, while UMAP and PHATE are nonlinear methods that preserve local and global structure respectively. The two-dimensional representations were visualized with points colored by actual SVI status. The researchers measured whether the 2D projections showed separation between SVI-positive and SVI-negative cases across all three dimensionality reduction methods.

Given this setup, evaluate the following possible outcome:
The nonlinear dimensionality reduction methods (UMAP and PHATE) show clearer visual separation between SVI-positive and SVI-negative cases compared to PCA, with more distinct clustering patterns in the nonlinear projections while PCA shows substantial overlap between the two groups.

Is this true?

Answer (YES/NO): NO